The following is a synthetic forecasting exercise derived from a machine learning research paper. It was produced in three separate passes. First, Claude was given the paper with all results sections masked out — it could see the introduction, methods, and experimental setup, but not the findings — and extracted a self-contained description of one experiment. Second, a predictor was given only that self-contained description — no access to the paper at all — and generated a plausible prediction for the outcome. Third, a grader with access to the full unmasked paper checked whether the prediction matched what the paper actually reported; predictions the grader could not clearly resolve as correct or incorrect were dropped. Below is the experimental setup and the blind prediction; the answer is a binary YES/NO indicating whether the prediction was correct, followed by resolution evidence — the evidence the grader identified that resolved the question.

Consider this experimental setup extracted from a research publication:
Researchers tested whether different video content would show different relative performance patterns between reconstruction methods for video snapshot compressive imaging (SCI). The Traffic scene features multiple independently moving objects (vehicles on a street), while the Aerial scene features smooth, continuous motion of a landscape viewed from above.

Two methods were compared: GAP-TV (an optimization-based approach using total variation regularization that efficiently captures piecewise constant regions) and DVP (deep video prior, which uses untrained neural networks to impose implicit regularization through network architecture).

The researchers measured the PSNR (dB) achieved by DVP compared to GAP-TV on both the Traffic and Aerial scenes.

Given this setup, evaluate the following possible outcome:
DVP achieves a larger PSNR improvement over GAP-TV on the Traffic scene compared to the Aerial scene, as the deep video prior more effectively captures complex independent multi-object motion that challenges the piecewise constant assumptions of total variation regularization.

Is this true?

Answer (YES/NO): NO